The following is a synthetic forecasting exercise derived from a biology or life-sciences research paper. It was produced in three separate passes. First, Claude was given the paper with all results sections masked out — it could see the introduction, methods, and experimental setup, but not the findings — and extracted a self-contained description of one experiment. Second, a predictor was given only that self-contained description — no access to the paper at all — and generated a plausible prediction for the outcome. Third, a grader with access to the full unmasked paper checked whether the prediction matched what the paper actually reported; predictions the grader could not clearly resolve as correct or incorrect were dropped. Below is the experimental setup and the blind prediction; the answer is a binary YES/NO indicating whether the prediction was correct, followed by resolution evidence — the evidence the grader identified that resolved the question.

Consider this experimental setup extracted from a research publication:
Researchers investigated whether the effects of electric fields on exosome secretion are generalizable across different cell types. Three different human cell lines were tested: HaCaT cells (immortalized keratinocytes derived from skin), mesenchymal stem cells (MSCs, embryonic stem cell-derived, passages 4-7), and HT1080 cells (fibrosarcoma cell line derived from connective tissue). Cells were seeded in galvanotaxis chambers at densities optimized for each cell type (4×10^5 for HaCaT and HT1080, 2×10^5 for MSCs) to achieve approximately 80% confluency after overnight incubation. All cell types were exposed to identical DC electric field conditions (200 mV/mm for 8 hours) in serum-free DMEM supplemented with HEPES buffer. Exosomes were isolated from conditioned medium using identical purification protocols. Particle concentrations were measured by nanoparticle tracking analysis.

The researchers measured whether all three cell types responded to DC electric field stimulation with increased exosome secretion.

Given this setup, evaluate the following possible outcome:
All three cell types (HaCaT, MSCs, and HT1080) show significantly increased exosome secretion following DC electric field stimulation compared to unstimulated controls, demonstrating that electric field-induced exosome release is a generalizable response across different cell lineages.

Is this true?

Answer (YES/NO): YES